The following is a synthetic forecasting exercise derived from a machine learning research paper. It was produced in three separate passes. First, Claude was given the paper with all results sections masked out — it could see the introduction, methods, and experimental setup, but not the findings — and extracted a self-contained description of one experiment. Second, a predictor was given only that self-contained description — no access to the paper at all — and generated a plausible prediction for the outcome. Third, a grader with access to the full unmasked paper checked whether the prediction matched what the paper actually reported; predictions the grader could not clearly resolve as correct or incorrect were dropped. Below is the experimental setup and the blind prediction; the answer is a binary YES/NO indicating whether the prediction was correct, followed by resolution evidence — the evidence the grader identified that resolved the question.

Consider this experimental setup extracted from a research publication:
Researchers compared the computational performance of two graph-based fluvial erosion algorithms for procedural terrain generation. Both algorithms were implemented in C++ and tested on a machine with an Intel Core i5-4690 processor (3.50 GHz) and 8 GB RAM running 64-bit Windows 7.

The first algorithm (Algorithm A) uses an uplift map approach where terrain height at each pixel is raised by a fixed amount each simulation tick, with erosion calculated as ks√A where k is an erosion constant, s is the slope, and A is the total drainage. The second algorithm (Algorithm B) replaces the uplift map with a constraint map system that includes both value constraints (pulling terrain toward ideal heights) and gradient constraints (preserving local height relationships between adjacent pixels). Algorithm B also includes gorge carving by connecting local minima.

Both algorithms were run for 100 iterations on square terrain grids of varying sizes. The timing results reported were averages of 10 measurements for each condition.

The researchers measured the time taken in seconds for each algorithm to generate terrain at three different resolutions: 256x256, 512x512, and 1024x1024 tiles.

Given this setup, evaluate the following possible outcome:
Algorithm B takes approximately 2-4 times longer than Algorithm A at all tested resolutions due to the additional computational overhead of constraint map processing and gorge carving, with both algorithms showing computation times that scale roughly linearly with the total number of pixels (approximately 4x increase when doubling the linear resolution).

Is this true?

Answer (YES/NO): NO